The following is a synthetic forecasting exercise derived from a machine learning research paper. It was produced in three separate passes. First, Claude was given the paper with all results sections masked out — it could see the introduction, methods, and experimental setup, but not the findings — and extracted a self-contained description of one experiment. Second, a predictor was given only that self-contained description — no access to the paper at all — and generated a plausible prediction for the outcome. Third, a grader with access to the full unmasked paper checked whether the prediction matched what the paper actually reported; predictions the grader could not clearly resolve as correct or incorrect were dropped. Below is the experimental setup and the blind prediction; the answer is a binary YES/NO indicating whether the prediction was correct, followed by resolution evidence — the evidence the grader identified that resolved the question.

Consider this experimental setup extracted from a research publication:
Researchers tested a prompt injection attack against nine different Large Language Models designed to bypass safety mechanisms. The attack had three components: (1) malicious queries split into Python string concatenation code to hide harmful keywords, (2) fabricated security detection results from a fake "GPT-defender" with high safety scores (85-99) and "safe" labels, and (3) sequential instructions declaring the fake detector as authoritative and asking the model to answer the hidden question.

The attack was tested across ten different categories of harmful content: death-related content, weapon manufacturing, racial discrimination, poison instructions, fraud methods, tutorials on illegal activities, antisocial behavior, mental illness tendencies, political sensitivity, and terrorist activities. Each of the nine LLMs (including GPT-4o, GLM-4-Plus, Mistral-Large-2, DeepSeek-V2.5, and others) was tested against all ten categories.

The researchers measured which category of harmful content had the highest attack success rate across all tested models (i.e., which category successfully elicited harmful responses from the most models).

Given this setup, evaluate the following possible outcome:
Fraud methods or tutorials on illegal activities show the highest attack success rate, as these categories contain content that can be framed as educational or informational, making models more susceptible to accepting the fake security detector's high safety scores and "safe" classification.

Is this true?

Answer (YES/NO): NO